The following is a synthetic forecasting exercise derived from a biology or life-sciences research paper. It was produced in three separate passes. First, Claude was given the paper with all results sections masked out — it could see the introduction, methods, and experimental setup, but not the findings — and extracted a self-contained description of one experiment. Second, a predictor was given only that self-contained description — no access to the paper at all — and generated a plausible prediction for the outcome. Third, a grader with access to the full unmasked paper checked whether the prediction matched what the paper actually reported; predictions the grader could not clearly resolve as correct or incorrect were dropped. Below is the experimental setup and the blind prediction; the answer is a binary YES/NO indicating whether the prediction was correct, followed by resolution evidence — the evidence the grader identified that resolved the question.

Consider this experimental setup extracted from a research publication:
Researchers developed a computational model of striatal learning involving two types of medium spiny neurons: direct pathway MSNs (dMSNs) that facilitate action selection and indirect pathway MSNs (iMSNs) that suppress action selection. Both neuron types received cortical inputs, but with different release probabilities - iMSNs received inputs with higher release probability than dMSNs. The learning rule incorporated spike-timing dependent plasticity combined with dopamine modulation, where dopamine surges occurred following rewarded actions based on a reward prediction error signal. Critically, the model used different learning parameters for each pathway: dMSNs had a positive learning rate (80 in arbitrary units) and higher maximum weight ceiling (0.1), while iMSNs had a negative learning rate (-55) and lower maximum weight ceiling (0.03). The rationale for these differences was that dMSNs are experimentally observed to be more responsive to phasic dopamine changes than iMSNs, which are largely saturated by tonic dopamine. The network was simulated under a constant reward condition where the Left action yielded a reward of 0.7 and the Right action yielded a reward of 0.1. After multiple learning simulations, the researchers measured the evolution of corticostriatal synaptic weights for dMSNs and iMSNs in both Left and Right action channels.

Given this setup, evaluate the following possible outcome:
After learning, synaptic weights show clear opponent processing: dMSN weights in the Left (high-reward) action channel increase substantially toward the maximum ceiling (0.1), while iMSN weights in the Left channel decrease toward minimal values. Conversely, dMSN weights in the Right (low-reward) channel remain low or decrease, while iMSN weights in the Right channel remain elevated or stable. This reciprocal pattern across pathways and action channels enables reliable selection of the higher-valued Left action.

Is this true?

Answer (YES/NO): NO